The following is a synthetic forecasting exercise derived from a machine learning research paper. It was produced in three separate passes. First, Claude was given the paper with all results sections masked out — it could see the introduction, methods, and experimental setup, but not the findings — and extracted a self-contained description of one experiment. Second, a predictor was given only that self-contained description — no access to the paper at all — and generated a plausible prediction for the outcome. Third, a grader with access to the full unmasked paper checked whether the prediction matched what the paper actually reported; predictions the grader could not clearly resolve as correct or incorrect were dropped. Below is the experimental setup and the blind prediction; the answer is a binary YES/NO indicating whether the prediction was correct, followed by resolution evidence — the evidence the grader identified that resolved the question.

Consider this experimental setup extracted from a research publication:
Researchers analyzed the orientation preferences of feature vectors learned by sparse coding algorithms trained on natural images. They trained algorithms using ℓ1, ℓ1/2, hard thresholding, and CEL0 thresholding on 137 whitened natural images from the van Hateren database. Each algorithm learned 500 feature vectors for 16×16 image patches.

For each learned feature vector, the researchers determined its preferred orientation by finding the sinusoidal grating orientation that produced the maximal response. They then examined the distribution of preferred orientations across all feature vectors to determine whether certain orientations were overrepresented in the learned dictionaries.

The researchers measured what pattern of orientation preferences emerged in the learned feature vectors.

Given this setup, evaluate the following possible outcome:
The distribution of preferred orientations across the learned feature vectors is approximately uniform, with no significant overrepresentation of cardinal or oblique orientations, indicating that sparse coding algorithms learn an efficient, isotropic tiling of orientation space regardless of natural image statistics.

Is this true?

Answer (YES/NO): NO